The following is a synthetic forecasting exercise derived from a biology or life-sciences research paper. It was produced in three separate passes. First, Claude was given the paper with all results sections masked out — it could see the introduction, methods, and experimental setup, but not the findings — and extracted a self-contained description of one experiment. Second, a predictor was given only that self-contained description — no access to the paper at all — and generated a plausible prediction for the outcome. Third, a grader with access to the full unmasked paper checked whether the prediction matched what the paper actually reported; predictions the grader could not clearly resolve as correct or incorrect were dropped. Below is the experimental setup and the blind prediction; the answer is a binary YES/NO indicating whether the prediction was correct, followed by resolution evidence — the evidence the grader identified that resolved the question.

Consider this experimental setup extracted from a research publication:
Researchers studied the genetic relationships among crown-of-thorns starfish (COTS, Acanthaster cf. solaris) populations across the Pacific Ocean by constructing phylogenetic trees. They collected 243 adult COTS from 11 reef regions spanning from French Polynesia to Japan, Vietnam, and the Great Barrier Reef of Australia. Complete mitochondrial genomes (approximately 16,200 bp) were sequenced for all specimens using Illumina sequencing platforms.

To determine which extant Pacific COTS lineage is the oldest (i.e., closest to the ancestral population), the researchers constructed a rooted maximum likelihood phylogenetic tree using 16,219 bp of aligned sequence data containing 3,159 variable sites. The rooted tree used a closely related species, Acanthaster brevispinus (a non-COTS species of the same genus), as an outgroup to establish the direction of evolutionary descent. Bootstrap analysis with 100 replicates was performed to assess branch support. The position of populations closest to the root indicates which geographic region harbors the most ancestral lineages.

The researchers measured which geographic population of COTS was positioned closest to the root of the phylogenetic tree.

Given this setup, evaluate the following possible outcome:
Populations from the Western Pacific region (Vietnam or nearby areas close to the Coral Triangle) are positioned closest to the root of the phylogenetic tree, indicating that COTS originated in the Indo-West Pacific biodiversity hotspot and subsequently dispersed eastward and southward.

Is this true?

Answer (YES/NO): NO